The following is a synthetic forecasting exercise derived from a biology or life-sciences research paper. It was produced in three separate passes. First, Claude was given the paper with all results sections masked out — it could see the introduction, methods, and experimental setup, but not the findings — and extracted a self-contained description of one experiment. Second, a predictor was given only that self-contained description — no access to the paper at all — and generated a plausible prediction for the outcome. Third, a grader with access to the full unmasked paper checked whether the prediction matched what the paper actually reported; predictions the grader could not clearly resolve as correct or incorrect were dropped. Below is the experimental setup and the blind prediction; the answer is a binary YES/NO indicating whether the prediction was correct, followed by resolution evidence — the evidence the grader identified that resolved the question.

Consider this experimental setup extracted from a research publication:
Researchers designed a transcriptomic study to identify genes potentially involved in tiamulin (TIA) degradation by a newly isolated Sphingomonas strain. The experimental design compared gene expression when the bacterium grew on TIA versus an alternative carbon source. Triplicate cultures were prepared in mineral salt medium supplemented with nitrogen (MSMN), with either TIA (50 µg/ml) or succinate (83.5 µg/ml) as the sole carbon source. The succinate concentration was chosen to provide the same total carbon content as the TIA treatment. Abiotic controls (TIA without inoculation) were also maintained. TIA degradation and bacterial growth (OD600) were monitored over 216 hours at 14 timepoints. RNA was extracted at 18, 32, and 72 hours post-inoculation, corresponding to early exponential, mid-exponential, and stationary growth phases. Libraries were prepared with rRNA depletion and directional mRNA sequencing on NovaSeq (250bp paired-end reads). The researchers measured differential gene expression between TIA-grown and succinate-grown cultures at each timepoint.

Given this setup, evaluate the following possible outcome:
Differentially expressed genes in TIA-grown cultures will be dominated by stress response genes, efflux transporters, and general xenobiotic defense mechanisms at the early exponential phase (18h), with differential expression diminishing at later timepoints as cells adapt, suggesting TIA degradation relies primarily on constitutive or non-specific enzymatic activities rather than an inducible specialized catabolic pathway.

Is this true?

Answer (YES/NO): NO